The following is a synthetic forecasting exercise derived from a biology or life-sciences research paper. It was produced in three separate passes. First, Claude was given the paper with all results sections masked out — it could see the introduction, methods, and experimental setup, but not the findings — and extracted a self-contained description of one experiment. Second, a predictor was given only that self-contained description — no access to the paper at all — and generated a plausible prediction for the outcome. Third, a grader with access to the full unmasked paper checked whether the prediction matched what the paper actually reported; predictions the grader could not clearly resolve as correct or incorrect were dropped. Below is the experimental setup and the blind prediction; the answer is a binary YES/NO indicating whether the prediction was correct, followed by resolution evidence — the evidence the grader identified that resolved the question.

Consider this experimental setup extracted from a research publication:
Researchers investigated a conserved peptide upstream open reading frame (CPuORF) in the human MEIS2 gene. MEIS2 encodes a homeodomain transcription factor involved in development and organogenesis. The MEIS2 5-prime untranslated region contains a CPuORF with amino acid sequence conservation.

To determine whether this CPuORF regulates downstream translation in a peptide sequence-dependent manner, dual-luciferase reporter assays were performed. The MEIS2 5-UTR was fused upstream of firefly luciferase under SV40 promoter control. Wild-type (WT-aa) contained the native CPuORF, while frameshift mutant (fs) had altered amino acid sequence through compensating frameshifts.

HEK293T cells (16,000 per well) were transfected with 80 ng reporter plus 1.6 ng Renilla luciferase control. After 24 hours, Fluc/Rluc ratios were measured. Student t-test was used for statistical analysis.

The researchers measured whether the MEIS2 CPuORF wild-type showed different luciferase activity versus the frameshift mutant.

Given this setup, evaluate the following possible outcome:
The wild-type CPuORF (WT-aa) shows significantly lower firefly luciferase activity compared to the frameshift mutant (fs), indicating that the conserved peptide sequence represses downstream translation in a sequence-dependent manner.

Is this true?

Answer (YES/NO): NO